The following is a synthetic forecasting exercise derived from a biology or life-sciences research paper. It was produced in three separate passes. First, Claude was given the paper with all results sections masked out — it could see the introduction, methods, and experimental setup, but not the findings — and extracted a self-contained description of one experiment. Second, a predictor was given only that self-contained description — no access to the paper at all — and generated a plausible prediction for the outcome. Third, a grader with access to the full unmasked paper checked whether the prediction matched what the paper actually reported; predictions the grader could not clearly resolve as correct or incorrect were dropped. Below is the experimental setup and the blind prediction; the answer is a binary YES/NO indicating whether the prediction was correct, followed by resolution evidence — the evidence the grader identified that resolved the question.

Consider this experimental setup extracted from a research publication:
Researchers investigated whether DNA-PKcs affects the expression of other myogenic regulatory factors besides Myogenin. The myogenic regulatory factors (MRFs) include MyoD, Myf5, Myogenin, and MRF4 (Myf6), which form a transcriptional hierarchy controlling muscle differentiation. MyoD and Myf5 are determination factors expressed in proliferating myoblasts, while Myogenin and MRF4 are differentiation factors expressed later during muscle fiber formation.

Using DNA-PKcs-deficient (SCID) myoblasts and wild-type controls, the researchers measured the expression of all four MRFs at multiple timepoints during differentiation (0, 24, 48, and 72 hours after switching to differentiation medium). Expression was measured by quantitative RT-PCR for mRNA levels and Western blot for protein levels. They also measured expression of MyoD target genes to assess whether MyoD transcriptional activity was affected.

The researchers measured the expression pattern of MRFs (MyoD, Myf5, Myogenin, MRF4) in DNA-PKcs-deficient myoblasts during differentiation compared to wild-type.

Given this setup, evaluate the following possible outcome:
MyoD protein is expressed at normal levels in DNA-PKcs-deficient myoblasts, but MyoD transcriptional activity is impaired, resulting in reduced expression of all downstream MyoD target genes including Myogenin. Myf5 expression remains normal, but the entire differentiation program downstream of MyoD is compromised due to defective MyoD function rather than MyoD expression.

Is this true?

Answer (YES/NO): NO